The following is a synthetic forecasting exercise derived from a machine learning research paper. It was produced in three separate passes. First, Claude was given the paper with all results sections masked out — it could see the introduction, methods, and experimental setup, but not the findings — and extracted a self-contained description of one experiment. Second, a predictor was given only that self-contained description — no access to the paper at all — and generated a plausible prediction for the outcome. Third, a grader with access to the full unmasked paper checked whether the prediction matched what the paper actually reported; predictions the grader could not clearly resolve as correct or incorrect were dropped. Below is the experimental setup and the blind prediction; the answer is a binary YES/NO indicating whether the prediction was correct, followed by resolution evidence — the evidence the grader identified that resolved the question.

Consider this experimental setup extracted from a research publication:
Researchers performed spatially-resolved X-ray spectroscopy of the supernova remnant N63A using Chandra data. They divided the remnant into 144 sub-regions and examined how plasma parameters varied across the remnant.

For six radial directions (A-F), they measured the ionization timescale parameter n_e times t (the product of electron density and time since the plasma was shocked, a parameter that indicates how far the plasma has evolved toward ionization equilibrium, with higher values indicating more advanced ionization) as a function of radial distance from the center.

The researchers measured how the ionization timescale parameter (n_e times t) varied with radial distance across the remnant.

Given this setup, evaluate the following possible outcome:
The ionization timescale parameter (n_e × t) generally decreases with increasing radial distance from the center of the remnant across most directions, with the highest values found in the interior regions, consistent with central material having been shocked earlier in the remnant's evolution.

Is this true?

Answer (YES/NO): YES